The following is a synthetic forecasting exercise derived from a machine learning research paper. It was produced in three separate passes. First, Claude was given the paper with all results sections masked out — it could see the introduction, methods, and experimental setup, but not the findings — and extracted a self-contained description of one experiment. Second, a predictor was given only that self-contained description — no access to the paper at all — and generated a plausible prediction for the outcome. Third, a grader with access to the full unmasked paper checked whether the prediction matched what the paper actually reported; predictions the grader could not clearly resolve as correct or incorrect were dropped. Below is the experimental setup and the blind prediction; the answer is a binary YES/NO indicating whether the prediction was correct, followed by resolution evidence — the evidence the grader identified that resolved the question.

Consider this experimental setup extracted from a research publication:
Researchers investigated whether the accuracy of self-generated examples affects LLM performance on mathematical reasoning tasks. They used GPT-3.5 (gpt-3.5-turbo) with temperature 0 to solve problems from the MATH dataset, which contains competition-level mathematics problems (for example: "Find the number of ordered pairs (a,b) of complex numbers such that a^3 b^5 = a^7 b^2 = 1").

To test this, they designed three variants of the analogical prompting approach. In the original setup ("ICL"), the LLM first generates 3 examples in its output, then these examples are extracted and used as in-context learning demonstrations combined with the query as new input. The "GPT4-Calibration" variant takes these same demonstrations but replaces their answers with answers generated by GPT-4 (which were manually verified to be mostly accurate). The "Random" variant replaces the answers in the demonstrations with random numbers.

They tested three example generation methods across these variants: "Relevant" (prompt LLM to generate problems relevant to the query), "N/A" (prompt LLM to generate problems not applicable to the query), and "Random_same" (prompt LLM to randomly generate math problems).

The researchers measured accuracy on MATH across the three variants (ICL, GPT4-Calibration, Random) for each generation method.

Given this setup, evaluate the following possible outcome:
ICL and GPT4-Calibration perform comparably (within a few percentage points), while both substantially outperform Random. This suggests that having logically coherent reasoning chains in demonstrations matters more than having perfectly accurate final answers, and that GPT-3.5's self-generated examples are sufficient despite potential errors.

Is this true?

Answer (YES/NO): NO